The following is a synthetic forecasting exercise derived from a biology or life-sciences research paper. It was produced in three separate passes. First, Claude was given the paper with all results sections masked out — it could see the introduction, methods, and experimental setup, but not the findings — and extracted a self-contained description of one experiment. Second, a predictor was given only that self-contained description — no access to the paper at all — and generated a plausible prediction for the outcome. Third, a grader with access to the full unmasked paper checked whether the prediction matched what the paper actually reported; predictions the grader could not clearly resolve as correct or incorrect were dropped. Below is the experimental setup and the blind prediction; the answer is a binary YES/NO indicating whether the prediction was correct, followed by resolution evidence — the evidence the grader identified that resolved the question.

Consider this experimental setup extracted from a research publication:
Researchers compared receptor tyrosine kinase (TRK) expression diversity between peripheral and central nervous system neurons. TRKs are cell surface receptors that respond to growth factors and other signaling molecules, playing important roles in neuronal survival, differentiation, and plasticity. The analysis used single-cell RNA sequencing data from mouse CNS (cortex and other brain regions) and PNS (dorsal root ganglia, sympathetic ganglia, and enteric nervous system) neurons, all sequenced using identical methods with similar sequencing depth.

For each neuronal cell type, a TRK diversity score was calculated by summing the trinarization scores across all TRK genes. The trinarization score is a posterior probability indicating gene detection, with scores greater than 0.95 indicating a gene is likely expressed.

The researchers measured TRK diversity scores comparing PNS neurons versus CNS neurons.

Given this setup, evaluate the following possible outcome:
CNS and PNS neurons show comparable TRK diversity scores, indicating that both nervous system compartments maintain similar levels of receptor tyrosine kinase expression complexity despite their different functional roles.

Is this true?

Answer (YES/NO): YES